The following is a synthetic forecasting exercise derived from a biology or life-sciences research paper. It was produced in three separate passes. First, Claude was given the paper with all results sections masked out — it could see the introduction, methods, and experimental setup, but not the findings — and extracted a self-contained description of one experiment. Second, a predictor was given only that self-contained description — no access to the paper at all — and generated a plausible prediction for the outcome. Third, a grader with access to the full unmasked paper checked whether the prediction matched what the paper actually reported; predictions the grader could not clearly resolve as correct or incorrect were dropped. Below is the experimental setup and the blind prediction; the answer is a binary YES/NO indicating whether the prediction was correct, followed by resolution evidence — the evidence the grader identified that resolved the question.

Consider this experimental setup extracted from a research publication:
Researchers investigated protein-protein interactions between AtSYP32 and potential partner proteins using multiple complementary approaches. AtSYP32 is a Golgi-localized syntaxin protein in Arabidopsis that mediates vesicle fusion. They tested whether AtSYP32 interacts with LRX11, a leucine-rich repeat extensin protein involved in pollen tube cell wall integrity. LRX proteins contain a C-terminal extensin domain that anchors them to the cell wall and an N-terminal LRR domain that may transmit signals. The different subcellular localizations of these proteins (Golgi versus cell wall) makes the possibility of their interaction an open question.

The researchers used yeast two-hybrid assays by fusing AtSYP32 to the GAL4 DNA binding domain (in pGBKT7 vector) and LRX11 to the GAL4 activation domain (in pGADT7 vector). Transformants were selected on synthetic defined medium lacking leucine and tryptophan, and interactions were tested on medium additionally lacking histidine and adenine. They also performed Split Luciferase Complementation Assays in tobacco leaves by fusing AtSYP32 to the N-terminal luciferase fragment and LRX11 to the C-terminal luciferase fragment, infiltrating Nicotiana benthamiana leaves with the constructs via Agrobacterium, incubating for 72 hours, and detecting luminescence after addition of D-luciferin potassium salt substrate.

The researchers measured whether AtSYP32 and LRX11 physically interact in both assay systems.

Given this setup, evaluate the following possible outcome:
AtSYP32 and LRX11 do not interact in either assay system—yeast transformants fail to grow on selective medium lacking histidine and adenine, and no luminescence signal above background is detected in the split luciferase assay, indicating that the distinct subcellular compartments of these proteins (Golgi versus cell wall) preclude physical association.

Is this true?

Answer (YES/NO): NO